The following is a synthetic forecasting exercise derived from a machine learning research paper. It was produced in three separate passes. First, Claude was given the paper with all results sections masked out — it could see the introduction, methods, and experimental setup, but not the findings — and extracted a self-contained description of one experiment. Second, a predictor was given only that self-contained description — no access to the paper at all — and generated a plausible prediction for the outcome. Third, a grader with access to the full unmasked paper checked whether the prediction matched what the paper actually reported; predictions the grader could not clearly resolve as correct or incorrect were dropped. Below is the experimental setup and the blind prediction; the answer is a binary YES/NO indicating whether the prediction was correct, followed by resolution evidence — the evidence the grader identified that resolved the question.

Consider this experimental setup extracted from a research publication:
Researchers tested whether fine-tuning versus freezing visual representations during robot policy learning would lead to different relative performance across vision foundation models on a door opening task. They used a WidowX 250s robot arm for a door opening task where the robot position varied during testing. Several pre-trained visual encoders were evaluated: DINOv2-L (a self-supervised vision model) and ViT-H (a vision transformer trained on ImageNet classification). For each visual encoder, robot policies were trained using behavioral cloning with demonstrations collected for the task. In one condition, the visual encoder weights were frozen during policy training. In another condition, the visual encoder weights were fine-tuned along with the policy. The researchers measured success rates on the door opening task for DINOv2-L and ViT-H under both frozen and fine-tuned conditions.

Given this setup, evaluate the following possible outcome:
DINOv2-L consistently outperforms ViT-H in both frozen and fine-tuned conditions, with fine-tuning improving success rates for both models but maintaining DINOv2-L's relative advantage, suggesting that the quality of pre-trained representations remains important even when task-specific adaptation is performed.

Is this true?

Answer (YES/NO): NO